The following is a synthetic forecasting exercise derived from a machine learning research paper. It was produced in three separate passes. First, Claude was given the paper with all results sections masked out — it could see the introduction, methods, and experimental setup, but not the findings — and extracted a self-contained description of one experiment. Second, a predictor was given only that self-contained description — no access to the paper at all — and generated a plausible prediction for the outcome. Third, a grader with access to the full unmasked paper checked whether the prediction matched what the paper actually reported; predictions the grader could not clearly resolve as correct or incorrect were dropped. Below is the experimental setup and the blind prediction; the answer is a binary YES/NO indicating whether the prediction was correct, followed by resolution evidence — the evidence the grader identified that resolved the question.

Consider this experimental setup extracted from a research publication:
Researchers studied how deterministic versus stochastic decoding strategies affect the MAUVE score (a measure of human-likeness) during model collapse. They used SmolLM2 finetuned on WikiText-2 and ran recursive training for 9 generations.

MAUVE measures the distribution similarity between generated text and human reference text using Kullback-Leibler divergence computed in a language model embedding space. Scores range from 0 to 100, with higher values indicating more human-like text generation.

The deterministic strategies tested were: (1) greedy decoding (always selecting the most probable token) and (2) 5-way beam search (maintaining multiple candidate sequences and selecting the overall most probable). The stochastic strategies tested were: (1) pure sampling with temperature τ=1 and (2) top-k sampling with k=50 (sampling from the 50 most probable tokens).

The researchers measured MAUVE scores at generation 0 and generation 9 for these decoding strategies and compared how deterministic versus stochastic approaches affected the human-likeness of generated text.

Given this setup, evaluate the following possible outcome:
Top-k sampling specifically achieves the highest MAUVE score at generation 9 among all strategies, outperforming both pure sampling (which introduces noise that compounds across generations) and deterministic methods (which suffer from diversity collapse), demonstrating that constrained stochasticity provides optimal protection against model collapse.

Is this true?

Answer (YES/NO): NO